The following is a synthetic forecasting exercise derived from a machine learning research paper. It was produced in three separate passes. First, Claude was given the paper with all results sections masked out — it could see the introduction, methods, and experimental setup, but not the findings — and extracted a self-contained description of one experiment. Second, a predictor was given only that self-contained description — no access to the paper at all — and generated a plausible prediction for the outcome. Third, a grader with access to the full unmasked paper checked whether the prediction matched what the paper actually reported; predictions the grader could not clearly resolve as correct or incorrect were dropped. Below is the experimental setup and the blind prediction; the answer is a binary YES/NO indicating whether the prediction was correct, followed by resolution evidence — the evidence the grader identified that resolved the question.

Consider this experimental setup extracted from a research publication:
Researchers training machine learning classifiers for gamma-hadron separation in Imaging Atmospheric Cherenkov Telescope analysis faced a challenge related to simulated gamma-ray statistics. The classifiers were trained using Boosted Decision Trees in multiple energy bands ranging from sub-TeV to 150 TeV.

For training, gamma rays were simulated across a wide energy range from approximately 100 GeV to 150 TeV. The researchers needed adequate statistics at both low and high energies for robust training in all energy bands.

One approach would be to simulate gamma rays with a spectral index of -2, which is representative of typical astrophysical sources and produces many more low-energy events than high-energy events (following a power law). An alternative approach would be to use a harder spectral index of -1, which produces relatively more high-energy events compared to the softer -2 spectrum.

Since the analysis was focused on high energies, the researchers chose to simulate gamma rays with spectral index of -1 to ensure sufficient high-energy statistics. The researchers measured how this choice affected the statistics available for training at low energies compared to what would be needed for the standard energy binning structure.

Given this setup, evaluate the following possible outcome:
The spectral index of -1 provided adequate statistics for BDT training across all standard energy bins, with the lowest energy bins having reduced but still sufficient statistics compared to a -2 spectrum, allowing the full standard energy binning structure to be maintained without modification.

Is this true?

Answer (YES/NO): NO